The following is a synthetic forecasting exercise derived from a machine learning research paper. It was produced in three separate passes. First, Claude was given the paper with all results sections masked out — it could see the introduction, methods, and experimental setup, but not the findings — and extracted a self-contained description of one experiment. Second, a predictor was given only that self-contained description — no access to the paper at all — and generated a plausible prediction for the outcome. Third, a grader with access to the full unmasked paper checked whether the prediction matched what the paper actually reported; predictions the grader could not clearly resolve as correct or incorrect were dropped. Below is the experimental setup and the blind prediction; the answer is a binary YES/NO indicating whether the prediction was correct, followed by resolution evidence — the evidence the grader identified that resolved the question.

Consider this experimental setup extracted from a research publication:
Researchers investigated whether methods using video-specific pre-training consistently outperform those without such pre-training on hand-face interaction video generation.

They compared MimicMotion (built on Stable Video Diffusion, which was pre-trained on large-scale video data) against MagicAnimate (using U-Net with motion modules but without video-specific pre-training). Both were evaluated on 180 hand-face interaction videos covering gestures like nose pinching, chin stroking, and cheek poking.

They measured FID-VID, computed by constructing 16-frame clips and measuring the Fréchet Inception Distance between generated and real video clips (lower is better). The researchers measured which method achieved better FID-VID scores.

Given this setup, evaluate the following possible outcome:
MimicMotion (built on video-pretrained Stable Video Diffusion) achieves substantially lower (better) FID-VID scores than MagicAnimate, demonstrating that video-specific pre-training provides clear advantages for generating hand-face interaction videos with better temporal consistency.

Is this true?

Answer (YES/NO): NO